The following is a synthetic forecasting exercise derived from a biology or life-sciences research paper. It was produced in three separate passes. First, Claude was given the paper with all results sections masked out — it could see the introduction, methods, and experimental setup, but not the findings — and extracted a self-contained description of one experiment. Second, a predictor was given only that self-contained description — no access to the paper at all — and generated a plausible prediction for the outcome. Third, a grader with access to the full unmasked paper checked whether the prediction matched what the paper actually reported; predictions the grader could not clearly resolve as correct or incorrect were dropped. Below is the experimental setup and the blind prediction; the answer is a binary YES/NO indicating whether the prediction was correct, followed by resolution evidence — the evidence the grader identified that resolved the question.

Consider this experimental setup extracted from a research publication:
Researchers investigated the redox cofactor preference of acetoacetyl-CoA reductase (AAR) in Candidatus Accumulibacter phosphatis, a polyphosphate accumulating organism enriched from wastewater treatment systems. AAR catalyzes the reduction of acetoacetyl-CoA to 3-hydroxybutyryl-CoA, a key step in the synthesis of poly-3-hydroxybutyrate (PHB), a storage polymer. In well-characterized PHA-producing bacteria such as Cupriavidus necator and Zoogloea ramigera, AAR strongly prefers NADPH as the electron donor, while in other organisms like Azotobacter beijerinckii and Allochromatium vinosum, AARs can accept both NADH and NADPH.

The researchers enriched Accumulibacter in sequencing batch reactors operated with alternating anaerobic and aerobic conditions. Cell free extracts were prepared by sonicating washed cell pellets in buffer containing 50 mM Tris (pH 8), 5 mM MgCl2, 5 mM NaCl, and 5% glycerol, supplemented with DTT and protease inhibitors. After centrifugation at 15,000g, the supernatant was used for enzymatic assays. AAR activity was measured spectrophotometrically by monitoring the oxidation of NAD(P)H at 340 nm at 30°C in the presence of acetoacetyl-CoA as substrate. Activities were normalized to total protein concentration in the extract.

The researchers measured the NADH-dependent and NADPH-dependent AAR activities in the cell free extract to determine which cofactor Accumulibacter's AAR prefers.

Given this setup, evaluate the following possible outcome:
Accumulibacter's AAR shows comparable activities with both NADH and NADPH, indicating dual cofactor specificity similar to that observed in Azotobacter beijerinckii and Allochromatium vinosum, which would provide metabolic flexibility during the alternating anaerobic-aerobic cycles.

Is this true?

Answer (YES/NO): NO